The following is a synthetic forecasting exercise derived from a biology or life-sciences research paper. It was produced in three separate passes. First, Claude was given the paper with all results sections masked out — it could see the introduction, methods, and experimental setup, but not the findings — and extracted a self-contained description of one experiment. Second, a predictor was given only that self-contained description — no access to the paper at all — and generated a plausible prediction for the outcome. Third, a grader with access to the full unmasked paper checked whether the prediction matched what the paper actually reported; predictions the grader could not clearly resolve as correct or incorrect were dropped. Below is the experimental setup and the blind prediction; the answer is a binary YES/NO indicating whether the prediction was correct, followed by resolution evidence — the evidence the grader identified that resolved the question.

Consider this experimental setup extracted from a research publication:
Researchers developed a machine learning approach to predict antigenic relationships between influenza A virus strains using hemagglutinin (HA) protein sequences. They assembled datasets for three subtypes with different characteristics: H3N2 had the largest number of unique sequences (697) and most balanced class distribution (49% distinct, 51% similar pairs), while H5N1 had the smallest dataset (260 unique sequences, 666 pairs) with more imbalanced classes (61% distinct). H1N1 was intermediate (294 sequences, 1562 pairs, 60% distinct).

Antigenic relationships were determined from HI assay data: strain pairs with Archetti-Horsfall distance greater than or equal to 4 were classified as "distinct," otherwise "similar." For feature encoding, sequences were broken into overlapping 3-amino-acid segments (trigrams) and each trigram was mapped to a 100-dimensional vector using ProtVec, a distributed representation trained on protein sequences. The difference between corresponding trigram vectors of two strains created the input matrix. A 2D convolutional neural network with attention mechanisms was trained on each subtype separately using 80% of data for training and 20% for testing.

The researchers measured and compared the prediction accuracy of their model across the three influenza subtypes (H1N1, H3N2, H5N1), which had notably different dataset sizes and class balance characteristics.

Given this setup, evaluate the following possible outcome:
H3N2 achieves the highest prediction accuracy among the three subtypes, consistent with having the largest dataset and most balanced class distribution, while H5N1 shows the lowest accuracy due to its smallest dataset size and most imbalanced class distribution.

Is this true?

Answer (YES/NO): NO